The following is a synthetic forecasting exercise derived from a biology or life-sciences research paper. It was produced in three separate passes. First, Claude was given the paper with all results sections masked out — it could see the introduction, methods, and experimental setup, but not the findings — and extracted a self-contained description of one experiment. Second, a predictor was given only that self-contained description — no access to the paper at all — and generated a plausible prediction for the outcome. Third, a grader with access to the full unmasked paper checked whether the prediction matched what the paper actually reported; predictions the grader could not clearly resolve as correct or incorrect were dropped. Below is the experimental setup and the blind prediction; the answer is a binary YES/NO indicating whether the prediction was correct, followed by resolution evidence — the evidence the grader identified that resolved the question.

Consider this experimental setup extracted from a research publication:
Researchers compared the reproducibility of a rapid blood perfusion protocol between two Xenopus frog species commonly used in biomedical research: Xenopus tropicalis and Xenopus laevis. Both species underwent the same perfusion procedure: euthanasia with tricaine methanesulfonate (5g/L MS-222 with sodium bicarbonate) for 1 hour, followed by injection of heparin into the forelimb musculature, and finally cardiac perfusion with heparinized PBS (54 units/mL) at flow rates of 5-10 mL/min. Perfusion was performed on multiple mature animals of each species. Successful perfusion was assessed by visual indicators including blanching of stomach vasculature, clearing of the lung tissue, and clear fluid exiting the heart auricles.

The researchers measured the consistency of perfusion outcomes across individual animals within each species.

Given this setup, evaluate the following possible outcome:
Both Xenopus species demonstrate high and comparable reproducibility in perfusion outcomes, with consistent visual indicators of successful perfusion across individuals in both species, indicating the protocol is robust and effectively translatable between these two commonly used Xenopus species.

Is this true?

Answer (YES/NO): NO